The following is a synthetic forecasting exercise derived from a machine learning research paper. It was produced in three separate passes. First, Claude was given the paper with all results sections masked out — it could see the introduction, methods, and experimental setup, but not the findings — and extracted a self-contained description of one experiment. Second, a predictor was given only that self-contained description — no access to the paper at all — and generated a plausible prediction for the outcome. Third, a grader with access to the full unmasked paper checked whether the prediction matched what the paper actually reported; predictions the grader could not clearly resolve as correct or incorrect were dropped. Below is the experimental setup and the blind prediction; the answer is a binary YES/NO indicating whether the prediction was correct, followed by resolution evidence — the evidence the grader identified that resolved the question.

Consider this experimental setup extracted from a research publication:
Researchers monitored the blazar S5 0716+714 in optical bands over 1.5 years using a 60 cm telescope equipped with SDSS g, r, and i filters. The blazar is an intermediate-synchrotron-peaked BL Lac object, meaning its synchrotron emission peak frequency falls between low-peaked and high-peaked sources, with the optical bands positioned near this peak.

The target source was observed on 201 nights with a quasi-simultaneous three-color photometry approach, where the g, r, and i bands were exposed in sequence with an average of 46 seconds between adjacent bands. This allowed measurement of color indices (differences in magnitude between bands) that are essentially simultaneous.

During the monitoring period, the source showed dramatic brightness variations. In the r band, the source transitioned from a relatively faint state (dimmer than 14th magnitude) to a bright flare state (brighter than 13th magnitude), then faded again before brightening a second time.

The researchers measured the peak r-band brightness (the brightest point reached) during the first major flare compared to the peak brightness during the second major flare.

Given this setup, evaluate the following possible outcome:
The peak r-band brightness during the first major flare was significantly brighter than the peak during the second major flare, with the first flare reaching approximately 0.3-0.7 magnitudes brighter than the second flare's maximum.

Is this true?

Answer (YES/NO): YES